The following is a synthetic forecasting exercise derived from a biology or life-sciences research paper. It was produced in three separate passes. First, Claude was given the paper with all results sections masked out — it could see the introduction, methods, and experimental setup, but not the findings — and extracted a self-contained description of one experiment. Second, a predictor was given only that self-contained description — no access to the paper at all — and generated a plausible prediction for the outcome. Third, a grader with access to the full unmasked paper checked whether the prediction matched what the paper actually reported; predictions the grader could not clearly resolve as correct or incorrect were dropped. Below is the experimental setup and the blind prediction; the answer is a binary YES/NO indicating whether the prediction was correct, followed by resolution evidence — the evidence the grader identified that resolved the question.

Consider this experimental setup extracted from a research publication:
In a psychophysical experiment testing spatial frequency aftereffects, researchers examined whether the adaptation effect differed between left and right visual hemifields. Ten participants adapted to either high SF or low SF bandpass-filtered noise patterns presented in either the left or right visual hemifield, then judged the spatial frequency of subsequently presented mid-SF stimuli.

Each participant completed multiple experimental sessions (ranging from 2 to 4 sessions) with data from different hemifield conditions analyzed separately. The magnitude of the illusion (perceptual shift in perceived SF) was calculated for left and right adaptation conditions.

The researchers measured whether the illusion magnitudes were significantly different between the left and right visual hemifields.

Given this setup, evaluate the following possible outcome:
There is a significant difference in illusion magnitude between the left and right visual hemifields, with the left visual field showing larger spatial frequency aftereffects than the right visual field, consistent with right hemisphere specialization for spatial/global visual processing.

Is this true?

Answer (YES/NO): NO